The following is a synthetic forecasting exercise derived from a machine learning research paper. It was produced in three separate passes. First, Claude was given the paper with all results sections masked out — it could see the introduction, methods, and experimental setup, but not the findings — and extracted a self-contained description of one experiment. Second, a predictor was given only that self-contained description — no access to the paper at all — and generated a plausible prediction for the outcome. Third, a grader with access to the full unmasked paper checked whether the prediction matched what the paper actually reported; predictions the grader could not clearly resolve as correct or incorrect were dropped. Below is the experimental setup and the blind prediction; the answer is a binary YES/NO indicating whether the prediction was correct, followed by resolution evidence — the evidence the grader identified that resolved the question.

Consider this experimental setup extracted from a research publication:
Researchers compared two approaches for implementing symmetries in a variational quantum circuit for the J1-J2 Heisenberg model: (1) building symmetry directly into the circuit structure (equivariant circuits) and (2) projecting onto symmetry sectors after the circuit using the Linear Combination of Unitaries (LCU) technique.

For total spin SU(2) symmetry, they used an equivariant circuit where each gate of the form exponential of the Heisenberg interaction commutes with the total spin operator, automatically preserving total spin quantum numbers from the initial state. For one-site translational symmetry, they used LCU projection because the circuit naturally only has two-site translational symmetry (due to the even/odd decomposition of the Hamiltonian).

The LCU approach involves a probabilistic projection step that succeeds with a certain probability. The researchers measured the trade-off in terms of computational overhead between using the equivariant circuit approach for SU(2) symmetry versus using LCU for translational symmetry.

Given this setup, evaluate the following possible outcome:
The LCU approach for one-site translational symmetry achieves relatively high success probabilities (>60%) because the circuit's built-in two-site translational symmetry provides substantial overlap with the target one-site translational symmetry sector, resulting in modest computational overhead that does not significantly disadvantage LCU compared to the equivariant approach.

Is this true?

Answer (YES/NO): NO